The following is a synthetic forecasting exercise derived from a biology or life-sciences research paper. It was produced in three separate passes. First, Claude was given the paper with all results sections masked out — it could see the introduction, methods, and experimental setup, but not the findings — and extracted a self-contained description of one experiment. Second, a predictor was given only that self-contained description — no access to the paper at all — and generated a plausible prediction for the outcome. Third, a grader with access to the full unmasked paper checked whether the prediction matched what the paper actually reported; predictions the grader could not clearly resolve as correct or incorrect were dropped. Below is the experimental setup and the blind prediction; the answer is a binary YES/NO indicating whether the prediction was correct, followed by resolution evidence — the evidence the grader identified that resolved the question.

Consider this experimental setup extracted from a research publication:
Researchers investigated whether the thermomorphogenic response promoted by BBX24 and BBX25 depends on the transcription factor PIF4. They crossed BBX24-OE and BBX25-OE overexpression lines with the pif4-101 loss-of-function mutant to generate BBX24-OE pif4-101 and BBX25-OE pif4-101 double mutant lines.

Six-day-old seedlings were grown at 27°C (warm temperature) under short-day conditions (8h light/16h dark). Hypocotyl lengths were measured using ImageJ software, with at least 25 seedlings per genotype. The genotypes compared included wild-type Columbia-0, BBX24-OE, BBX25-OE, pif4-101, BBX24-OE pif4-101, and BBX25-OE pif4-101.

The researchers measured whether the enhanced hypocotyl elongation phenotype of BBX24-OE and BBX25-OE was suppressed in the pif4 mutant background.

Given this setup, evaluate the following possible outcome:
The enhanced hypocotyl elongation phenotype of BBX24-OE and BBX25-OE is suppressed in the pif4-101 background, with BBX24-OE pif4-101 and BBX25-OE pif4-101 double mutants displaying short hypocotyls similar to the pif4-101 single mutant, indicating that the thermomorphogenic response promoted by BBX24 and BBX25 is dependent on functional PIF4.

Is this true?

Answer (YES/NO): YES